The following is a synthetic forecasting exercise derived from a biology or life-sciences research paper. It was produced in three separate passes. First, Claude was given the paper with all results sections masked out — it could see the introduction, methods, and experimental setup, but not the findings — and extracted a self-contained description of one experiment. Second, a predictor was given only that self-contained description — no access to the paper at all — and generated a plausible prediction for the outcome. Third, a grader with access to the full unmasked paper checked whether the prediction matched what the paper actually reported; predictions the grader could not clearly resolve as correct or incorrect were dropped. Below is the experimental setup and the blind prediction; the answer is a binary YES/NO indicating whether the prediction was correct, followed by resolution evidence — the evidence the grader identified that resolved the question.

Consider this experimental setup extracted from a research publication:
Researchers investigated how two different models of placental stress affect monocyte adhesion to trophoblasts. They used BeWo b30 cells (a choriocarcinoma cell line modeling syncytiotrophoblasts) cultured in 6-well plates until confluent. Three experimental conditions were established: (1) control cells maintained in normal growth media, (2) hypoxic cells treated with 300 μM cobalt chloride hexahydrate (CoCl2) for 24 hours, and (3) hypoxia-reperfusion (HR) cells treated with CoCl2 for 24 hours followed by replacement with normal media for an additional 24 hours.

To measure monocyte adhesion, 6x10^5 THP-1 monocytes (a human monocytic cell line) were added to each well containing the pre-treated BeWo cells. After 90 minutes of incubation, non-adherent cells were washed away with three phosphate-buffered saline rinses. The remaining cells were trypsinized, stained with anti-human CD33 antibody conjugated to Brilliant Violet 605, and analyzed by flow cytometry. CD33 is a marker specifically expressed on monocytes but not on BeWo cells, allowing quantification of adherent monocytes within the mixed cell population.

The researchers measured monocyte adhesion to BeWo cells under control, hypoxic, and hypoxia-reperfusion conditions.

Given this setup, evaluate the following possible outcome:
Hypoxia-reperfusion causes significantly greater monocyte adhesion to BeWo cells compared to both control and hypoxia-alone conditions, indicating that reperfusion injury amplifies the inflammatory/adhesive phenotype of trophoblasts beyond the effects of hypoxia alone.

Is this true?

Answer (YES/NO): NO